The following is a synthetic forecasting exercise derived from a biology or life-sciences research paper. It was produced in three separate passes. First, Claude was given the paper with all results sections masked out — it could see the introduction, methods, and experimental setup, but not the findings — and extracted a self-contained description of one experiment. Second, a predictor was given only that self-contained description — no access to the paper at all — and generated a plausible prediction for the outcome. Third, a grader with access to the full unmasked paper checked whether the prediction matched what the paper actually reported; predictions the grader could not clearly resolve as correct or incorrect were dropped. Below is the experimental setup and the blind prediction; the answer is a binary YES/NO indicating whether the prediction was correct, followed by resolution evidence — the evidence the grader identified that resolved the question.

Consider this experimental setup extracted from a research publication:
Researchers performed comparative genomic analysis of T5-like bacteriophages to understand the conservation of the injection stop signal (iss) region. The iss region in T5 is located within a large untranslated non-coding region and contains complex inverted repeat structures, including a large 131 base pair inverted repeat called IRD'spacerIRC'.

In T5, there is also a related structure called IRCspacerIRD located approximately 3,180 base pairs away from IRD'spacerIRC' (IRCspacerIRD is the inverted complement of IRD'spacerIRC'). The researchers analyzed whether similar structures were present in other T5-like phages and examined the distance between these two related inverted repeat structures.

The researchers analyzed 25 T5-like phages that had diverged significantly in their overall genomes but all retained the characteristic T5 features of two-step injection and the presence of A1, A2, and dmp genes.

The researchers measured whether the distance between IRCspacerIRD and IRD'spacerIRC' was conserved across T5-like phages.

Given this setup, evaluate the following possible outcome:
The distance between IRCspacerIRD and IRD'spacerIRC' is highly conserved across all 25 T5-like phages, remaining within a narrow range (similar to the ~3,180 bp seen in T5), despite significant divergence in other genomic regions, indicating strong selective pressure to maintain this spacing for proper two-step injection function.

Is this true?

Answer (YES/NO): NO